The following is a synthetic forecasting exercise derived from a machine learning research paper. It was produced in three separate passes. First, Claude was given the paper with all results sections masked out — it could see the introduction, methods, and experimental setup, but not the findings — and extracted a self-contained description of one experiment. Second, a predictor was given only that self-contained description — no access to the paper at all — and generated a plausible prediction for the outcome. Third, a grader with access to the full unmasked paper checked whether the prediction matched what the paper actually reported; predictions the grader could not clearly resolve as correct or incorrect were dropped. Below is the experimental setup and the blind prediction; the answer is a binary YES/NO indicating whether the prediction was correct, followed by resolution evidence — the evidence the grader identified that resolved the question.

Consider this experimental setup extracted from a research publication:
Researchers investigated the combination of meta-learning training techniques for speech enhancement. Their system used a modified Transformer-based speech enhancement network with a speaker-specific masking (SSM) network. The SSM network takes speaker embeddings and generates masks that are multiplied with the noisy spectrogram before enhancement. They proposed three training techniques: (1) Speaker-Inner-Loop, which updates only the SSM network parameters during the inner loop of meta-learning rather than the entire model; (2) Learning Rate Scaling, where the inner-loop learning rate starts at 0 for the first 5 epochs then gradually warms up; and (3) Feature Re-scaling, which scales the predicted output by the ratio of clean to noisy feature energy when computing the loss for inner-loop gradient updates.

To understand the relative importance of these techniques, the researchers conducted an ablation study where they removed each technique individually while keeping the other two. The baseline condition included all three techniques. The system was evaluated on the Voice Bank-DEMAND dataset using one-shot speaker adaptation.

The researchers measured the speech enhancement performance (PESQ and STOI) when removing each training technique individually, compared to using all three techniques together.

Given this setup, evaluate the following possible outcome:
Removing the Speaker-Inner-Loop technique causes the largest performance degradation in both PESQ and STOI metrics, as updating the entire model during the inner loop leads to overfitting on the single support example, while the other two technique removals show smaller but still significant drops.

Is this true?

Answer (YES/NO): NO